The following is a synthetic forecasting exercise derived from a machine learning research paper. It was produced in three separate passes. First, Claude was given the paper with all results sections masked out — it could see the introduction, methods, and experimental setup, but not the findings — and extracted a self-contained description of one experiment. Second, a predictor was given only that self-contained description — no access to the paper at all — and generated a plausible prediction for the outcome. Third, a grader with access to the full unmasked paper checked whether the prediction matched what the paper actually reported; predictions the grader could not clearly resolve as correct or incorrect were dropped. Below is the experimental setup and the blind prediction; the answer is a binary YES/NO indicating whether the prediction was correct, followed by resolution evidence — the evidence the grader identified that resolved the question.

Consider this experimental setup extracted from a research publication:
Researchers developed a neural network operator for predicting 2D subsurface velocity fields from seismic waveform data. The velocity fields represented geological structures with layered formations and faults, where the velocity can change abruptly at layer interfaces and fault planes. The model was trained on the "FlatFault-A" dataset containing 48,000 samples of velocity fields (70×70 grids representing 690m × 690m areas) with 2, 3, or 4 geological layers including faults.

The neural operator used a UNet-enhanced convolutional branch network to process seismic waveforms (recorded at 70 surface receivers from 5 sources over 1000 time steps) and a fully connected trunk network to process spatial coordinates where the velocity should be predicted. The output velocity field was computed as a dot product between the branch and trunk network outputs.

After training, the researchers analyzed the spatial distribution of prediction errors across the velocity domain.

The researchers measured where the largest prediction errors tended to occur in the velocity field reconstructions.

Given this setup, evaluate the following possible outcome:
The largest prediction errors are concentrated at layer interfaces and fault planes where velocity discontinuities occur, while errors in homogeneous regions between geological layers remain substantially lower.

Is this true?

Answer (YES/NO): YES